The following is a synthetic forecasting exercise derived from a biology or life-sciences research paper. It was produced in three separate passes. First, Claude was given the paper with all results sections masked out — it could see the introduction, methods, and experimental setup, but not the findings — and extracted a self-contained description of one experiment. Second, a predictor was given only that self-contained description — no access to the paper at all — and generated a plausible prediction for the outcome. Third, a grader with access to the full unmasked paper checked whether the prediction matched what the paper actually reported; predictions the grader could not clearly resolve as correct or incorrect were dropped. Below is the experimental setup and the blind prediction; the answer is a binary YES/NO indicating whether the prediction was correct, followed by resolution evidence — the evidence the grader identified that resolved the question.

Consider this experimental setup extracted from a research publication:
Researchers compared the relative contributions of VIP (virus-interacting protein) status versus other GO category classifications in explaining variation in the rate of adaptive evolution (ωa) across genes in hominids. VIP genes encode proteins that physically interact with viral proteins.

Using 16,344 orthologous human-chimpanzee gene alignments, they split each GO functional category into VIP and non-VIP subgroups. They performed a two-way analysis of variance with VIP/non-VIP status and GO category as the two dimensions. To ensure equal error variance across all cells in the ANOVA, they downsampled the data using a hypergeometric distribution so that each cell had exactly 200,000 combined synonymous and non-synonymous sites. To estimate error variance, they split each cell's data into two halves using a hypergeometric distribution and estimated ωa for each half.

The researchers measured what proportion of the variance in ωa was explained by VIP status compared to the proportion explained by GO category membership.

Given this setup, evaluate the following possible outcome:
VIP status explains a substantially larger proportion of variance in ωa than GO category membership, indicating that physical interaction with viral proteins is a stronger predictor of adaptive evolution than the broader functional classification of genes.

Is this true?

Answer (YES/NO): YES